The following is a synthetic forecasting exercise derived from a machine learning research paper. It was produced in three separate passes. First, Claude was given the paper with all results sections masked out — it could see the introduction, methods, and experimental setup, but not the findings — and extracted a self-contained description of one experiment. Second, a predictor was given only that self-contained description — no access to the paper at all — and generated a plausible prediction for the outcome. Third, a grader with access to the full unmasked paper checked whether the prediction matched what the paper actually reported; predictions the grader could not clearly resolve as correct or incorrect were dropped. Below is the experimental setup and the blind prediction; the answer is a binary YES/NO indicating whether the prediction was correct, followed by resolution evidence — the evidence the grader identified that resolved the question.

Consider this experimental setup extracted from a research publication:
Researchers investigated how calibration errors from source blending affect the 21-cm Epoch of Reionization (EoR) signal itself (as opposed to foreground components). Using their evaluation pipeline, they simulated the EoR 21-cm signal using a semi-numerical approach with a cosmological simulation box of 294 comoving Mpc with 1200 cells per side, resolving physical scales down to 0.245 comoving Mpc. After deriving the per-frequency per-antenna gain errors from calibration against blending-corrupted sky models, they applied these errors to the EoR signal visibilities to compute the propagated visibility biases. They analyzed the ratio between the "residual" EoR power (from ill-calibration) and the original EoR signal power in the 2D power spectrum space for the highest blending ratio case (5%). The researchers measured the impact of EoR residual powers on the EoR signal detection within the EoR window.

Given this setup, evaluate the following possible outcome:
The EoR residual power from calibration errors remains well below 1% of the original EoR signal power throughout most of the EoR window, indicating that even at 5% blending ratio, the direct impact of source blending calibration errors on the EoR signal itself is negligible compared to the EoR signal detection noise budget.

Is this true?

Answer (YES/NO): NO